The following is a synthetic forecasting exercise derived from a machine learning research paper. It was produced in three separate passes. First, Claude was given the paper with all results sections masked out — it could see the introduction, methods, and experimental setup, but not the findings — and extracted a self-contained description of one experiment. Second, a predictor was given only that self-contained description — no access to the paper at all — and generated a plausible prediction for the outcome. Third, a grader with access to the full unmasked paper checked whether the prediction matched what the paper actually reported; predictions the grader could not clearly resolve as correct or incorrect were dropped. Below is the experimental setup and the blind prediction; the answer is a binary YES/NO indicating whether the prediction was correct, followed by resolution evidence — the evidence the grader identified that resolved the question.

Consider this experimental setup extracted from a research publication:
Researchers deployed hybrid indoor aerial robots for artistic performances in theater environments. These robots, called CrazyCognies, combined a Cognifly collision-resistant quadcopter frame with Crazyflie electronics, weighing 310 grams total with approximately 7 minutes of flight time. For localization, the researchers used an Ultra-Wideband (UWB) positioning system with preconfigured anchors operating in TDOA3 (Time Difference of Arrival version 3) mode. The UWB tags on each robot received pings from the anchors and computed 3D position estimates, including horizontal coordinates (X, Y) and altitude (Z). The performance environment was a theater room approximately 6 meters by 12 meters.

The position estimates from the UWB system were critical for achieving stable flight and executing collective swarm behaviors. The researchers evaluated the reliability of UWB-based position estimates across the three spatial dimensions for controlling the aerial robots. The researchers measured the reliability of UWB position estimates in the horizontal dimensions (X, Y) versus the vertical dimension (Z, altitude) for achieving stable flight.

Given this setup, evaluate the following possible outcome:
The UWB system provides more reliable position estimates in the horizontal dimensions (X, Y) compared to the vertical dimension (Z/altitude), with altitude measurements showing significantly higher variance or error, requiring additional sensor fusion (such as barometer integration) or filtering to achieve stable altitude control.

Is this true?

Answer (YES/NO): YES